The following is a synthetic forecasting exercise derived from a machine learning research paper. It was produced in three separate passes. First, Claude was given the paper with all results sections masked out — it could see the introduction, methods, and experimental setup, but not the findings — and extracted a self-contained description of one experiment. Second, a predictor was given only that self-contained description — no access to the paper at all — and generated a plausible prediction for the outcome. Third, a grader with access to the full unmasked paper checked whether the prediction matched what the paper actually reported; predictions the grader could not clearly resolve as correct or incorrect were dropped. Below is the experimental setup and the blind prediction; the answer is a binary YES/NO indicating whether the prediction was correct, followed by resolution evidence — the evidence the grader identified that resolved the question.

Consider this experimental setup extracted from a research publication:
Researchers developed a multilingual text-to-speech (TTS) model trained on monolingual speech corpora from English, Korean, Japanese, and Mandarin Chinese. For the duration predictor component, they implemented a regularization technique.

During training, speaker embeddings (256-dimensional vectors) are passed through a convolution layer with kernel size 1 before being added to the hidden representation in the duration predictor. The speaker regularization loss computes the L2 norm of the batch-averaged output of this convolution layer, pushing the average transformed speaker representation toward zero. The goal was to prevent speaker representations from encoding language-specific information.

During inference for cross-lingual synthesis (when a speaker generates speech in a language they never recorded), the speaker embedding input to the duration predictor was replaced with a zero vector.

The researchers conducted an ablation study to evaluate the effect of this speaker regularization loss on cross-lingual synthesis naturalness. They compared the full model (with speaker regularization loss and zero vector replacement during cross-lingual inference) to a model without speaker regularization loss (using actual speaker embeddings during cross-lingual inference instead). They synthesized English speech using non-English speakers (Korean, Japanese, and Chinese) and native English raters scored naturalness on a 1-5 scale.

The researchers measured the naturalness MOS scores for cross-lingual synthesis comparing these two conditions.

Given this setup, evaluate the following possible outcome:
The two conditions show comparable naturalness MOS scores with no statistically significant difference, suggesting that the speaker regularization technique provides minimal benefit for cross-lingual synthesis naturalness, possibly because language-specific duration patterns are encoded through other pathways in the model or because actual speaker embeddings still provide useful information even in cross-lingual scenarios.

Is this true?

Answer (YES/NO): NO